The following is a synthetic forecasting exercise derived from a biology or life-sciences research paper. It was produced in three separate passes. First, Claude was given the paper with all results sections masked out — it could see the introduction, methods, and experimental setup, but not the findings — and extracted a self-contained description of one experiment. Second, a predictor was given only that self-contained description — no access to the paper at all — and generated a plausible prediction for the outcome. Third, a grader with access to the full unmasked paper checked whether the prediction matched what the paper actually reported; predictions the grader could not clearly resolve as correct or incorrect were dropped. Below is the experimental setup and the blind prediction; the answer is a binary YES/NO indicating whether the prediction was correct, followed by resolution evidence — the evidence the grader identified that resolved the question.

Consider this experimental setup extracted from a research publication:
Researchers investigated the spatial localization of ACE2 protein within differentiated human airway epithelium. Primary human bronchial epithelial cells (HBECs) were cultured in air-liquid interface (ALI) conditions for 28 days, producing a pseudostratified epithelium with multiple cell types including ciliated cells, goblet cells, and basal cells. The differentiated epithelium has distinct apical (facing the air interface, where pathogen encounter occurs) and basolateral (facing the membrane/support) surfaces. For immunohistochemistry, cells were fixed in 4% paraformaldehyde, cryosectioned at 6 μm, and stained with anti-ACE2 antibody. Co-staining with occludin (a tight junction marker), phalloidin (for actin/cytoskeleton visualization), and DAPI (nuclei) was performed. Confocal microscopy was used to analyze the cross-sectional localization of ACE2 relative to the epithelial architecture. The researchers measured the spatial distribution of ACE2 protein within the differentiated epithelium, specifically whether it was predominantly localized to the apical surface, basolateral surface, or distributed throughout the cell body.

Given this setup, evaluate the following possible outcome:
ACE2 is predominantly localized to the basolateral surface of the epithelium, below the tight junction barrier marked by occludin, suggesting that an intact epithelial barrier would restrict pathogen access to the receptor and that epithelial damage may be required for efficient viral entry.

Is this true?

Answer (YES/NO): NO